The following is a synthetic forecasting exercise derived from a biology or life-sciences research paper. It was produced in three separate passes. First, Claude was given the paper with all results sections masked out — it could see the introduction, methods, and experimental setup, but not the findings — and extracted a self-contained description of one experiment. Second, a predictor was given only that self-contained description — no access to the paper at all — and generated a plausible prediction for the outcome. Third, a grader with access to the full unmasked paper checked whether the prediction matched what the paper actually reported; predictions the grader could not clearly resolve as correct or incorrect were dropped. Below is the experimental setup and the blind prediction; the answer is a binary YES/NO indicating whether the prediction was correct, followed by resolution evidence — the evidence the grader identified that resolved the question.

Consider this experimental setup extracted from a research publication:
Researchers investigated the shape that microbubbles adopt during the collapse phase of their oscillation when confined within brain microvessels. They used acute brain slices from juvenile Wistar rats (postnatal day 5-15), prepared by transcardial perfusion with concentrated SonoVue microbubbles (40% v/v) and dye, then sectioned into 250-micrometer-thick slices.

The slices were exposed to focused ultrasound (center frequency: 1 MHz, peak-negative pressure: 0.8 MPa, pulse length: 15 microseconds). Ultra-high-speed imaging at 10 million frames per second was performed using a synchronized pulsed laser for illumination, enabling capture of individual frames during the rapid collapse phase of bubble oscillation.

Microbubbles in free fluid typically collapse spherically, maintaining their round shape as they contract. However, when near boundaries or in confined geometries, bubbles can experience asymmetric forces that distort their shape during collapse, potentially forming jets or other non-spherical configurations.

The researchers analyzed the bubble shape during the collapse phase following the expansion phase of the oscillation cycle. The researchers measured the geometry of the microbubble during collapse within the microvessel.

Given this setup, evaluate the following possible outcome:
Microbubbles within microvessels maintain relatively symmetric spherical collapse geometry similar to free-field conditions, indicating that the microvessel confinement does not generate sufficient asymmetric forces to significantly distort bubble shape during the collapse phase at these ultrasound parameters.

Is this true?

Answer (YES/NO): NO